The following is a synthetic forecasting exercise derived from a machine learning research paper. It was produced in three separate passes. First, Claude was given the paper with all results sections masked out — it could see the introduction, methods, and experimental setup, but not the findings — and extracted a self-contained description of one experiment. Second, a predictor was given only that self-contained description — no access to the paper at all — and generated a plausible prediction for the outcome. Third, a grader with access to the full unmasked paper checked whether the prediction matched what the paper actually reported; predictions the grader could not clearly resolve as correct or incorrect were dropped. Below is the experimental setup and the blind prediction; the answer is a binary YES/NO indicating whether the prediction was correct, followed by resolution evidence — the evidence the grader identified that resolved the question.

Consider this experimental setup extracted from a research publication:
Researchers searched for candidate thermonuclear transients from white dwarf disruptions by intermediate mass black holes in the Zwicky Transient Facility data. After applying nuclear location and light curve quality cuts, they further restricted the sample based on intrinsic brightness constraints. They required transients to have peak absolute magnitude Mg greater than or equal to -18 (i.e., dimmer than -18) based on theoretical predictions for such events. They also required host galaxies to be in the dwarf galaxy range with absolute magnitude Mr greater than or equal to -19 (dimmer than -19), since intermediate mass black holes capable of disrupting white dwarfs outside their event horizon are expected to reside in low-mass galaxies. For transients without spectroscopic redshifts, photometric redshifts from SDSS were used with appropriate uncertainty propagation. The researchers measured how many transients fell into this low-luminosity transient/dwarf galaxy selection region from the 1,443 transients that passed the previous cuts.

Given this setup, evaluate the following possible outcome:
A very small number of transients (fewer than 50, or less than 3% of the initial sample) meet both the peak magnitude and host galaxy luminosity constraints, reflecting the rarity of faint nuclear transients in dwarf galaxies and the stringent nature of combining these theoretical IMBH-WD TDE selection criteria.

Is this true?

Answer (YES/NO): NO